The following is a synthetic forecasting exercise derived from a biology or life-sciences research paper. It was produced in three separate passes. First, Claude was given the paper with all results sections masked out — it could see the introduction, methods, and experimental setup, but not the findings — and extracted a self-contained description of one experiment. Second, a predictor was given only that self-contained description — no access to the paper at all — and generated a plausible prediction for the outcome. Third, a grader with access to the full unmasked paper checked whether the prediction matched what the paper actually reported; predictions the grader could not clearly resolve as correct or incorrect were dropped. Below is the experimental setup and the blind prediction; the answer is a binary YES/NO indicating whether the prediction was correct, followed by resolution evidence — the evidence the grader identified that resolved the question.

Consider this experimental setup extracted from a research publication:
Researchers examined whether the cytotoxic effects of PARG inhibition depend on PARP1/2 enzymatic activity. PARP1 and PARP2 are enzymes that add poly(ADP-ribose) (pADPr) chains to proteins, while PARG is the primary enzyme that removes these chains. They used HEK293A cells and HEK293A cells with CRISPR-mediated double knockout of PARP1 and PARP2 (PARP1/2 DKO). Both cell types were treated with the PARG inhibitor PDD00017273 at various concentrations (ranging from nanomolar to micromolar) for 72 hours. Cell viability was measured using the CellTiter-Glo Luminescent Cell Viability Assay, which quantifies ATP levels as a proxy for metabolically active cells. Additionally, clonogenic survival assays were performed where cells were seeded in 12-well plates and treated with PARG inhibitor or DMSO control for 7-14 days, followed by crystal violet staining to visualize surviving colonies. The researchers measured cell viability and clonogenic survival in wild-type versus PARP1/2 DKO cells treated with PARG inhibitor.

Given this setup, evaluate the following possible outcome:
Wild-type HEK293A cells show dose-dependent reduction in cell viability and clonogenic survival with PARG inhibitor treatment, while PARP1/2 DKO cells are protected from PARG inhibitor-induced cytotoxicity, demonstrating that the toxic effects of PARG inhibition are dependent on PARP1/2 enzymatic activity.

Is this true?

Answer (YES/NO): YES